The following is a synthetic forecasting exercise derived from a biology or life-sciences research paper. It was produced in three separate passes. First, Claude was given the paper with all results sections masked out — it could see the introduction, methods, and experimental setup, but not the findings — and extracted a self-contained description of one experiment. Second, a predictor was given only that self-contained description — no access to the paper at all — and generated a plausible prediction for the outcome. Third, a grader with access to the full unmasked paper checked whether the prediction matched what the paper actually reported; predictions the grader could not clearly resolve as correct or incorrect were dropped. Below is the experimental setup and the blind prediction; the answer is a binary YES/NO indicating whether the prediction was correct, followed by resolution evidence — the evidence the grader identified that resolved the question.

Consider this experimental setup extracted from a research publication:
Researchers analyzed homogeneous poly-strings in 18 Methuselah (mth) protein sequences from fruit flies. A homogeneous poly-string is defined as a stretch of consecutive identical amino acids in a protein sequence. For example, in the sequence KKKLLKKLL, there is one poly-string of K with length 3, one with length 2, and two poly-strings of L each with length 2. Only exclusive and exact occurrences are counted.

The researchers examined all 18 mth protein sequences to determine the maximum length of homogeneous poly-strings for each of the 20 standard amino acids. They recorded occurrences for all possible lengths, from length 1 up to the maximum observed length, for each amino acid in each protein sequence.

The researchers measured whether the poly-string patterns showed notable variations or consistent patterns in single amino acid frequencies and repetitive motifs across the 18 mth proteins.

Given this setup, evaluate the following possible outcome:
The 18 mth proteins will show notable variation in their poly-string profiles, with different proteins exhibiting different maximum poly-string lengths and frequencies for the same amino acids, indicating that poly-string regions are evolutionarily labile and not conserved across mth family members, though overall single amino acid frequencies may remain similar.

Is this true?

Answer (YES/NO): YES